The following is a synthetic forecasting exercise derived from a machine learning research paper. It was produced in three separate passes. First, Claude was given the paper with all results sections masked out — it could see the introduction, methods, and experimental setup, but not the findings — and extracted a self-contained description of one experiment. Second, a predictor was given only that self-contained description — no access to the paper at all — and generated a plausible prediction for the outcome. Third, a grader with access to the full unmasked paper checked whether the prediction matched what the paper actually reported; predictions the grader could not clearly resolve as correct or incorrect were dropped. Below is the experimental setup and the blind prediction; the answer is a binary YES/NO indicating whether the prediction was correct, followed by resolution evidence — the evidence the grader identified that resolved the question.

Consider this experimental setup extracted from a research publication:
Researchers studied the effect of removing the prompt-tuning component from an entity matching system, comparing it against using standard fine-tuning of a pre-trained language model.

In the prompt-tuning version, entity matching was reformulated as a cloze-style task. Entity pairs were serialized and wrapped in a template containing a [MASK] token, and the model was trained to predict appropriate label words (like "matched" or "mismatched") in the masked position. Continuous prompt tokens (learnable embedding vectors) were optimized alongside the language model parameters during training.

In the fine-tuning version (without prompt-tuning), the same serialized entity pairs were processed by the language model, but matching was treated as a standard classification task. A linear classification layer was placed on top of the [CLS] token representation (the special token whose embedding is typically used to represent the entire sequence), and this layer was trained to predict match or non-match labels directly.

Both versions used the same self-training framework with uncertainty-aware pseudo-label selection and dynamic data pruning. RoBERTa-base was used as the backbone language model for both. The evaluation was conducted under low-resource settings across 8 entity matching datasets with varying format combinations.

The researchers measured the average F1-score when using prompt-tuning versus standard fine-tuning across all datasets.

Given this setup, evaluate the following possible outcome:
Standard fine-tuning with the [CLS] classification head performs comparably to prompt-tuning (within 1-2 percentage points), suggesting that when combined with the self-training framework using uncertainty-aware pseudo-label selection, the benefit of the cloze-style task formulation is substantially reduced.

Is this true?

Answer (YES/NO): NO